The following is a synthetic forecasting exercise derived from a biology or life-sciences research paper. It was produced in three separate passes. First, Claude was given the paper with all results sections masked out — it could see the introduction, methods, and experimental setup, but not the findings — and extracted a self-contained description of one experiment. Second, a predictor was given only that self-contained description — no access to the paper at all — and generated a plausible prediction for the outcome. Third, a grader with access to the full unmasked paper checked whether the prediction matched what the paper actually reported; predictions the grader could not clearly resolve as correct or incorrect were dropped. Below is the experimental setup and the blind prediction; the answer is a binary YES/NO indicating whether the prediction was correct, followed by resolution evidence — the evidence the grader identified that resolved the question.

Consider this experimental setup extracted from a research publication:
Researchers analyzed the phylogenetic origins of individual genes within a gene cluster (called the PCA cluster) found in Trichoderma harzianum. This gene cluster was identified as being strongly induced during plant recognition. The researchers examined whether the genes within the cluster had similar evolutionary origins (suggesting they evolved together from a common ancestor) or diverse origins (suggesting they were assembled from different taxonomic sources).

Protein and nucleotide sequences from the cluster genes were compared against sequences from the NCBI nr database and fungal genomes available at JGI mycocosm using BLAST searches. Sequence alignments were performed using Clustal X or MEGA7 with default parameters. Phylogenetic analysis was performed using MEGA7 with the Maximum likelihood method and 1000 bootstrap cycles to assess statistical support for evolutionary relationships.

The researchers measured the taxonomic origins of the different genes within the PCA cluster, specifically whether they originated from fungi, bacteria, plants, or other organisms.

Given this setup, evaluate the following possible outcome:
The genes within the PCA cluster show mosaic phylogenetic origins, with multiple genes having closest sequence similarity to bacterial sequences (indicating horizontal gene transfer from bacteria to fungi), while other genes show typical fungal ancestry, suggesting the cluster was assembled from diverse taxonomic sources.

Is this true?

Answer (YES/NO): NO